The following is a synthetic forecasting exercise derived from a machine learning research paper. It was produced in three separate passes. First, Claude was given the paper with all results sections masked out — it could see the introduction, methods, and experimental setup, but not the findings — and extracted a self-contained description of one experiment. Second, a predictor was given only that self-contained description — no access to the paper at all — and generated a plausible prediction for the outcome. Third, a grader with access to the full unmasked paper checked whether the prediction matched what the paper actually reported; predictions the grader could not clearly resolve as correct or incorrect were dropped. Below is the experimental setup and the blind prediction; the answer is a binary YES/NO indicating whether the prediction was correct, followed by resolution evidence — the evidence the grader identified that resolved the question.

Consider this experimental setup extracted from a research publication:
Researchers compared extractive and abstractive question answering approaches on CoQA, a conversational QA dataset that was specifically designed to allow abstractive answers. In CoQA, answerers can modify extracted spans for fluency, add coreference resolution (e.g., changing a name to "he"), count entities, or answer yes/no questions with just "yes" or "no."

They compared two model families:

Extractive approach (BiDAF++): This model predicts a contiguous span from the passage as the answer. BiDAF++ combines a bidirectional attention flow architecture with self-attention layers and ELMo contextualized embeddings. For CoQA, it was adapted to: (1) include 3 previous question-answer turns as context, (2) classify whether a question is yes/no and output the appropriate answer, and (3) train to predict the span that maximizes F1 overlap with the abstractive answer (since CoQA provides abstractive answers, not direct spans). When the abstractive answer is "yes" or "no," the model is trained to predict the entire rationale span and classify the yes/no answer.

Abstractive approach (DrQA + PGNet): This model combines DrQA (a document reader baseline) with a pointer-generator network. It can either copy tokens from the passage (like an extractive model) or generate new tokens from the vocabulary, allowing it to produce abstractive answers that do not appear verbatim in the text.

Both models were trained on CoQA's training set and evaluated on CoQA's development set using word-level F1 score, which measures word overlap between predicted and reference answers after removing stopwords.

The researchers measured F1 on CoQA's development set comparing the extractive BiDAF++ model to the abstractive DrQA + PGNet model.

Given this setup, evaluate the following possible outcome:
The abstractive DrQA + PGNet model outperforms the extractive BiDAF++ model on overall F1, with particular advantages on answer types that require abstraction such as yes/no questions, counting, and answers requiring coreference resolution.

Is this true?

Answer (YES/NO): NO